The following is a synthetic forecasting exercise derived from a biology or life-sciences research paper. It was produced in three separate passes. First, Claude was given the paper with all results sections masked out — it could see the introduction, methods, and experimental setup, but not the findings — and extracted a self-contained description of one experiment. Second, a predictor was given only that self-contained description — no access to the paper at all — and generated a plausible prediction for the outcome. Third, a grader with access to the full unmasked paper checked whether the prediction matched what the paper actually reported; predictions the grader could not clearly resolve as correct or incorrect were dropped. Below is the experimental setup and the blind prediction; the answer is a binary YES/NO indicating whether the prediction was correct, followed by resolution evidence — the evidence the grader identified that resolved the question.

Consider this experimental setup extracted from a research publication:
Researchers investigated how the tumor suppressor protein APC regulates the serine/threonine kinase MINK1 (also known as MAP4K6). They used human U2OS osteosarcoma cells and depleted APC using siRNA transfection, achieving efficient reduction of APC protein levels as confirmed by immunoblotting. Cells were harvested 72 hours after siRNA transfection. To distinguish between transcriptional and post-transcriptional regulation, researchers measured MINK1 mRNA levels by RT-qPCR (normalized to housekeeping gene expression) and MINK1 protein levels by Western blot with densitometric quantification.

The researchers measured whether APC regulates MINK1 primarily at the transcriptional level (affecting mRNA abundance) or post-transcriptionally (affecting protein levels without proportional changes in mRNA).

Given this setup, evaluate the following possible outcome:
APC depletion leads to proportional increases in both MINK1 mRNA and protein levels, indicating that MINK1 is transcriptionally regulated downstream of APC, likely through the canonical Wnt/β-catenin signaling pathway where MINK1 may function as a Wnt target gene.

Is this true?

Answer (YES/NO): NO